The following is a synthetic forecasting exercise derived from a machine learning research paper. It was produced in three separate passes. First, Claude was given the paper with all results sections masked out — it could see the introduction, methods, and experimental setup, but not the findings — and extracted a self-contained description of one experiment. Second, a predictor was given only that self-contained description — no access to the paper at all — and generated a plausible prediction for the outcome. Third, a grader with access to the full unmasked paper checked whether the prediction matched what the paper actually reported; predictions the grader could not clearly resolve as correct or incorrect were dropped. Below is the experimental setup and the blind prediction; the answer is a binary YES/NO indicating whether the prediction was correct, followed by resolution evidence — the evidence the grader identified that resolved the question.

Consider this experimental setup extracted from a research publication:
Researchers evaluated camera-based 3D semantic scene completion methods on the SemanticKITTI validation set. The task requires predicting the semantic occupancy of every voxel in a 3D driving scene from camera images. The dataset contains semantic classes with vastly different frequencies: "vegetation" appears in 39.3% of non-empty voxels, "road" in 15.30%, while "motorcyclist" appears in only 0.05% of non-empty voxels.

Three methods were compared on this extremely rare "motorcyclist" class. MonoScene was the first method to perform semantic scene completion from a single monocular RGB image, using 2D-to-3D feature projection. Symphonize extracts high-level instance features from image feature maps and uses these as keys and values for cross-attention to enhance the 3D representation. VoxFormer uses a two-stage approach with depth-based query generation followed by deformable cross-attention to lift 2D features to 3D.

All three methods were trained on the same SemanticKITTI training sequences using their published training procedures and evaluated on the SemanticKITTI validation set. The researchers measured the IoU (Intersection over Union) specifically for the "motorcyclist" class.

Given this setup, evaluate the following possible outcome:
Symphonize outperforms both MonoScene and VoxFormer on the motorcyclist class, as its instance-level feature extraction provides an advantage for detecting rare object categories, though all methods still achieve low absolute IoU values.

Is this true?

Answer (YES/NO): NO